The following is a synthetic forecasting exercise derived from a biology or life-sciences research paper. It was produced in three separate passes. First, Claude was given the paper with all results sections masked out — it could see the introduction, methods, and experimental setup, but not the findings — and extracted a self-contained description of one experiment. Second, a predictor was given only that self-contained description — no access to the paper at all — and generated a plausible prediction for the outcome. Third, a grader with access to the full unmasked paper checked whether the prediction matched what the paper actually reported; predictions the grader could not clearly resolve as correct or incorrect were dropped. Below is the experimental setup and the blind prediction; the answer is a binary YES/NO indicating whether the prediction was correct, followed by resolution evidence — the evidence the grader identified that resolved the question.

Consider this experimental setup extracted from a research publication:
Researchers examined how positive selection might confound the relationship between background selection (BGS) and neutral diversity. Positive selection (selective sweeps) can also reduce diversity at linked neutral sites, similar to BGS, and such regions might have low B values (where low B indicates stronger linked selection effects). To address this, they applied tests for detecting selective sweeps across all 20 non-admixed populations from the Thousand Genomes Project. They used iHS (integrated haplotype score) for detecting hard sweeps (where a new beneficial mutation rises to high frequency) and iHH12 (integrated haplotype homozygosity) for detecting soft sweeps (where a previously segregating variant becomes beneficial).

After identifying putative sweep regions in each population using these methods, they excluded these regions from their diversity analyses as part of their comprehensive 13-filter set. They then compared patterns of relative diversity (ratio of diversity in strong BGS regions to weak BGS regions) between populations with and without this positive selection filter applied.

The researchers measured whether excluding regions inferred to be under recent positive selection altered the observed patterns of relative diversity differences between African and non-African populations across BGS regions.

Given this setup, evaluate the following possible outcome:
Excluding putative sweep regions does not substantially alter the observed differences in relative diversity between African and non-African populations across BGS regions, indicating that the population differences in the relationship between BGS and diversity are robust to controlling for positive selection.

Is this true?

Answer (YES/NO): YES